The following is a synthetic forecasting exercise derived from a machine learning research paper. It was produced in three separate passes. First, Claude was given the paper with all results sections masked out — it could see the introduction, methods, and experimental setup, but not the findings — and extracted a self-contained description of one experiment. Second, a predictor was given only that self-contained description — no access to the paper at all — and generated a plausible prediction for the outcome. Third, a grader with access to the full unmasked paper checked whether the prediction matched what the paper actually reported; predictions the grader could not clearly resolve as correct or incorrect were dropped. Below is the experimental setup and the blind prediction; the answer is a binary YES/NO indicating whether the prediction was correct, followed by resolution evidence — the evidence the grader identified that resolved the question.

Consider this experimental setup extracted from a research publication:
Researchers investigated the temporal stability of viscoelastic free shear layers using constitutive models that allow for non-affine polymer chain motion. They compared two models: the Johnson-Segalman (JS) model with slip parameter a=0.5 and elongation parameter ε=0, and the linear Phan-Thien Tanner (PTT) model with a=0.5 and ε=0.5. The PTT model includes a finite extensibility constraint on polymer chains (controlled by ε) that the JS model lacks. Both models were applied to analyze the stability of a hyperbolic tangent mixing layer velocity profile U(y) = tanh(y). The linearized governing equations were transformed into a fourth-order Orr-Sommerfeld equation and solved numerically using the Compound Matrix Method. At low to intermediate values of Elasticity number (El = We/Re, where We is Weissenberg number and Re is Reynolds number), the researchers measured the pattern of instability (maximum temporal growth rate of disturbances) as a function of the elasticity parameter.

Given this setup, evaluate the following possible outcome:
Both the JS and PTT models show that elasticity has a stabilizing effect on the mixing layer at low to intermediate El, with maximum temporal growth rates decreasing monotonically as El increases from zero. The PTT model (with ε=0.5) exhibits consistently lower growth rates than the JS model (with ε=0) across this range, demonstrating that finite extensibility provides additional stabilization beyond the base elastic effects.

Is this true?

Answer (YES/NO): NO